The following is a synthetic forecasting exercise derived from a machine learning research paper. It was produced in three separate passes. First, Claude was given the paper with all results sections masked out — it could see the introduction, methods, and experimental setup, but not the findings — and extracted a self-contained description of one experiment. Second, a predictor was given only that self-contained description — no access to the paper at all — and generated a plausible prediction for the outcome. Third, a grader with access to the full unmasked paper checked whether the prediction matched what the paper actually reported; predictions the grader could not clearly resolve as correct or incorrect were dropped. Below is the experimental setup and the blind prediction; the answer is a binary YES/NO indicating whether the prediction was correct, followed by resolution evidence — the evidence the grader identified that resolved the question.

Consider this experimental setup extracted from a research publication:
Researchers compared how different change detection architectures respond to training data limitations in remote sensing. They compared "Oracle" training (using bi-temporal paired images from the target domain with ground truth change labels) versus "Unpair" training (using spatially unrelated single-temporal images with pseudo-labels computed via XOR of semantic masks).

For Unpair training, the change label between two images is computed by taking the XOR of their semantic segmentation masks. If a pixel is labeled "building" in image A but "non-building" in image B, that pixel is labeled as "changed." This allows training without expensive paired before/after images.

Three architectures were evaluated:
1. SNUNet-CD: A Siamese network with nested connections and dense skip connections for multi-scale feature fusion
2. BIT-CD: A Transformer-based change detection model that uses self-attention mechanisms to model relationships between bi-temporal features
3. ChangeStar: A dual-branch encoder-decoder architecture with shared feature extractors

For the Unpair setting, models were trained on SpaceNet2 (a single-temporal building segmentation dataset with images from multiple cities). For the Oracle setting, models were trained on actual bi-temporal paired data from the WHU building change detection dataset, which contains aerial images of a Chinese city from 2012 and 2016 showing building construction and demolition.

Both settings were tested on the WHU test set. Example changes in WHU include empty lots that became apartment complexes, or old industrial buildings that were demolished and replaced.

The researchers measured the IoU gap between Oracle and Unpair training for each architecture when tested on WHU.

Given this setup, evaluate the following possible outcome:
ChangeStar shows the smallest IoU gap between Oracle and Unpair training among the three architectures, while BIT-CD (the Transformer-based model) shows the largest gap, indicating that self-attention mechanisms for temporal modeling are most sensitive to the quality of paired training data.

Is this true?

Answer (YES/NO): NO